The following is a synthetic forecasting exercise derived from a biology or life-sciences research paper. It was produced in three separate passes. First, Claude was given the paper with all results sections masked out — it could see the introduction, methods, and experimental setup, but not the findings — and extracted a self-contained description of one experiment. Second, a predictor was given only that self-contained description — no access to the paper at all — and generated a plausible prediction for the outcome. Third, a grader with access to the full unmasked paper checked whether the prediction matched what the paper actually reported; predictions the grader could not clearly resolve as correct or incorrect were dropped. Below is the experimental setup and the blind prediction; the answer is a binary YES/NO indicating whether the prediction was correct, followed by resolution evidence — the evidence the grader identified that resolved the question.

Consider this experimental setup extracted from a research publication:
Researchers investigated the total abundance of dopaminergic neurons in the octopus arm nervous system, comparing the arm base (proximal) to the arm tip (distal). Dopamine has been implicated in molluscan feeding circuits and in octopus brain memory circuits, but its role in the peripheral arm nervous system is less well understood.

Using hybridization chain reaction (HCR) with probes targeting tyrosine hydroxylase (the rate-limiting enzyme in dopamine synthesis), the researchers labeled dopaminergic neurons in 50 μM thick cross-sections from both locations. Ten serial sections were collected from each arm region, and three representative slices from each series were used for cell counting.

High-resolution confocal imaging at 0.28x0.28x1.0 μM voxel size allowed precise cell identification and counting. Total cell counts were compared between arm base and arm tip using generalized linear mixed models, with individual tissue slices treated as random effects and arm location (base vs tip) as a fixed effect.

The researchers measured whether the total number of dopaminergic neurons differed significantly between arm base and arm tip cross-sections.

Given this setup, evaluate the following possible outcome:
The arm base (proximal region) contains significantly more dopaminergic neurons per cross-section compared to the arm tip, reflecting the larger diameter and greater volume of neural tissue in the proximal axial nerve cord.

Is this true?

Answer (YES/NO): YES